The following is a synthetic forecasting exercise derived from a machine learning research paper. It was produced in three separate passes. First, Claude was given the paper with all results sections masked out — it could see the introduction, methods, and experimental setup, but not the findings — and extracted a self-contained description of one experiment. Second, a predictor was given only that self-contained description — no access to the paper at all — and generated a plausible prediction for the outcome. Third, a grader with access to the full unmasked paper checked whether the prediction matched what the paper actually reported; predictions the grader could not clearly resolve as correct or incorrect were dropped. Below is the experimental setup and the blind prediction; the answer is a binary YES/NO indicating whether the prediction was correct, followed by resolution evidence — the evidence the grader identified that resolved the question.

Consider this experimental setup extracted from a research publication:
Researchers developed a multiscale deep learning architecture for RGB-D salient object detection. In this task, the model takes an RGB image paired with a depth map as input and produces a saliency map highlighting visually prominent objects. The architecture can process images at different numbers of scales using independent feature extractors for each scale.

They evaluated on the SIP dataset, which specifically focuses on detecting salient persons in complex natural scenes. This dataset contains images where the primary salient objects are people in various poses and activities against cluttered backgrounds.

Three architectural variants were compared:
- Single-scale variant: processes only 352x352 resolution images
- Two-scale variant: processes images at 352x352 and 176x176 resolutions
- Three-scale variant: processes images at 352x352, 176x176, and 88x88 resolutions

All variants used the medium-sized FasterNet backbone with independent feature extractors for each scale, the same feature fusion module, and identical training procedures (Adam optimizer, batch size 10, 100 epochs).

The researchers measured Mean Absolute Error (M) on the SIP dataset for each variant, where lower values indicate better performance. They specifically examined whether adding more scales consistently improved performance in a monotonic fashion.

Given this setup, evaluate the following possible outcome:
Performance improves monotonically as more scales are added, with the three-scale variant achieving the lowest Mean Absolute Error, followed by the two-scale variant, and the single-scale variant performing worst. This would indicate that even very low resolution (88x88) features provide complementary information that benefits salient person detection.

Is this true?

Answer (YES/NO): NO